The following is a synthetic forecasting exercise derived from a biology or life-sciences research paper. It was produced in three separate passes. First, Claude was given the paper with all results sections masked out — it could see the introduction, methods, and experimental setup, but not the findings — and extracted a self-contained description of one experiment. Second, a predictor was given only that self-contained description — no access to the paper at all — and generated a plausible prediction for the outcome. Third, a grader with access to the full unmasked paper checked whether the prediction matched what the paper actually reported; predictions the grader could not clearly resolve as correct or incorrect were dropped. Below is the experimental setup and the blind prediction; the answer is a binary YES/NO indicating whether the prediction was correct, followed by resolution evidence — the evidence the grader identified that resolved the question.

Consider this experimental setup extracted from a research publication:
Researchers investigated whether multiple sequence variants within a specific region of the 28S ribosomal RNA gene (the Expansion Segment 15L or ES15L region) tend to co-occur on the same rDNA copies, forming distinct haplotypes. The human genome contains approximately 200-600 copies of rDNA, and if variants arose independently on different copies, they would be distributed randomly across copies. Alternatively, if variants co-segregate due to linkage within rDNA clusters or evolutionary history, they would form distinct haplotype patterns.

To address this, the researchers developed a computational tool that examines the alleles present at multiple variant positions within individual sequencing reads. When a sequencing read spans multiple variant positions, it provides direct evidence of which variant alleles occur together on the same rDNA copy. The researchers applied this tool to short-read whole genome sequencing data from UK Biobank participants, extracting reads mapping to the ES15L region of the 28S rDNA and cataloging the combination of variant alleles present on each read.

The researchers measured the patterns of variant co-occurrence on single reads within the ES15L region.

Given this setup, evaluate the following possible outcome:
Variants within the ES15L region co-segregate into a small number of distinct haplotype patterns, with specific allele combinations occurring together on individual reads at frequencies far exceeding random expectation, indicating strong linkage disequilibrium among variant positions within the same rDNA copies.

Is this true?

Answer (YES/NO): YES